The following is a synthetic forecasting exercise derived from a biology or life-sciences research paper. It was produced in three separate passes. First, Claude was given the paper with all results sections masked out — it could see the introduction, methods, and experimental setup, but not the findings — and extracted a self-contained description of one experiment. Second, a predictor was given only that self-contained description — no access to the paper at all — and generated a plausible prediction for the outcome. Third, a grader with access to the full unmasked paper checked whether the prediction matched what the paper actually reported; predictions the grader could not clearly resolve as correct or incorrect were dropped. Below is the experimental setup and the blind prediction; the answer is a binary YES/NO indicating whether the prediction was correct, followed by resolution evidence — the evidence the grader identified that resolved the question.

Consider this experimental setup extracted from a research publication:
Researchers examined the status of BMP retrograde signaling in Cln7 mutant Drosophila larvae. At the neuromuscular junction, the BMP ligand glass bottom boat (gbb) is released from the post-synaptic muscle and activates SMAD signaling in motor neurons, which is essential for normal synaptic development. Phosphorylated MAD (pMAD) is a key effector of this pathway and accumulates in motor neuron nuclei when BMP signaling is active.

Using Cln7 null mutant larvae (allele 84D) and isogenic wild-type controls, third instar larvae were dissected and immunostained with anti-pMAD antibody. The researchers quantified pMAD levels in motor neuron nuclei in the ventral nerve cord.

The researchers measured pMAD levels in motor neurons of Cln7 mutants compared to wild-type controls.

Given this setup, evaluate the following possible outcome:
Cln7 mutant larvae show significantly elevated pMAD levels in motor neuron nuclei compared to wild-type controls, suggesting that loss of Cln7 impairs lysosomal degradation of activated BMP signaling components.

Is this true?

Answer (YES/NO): NO